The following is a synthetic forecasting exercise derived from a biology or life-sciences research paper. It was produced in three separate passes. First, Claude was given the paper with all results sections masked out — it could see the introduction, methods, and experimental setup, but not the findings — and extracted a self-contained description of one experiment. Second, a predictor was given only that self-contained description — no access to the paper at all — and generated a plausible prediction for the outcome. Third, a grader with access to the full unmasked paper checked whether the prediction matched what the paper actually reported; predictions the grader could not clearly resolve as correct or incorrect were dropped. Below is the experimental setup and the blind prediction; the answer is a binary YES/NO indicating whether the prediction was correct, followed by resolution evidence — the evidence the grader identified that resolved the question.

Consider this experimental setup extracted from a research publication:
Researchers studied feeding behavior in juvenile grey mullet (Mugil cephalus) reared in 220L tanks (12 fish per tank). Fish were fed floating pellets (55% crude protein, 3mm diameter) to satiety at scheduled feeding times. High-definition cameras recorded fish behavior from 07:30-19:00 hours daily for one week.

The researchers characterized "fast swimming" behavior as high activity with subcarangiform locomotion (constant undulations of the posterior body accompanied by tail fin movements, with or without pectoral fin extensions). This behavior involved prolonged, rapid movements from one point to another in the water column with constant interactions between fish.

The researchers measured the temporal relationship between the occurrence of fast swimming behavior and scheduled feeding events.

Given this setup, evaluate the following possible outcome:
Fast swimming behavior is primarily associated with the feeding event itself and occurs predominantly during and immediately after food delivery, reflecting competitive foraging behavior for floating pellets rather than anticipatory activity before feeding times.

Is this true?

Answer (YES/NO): NO